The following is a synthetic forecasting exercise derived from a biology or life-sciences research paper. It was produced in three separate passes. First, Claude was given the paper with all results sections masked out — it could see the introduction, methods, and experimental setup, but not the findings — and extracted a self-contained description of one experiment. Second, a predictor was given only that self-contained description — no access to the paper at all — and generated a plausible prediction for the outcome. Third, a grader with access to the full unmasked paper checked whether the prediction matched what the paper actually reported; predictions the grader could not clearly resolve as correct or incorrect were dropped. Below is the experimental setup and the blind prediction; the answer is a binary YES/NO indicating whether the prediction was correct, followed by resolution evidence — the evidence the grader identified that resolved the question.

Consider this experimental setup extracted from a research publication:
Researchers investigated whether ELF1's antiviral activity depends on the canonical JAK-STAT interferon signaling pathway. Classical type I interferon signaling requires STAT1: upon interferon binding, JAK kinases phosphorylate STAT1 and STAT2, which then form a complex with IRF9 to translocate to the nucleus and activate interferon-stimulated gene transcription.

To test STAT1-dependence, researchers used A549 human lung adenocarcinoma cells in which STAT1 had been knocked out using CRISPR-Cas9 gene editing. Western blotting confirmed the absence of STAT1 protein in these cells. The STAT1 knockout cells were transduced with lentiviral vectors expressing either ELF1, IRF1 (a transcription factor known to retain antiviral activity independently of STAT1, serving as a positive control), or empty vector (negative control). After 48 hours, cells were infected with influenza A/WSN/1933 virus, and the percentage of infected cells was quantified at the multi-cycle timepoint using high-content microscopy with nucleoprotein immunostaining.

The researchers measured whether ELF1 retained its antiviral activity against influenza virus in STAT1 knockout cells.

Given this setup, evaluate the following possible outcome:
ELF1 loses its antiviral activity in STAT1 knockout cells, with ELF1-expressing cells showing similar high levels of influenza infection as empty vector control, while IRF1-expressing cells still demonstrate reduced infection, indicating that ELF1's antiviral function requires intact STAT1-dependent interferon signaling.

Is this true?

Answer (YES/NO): NO